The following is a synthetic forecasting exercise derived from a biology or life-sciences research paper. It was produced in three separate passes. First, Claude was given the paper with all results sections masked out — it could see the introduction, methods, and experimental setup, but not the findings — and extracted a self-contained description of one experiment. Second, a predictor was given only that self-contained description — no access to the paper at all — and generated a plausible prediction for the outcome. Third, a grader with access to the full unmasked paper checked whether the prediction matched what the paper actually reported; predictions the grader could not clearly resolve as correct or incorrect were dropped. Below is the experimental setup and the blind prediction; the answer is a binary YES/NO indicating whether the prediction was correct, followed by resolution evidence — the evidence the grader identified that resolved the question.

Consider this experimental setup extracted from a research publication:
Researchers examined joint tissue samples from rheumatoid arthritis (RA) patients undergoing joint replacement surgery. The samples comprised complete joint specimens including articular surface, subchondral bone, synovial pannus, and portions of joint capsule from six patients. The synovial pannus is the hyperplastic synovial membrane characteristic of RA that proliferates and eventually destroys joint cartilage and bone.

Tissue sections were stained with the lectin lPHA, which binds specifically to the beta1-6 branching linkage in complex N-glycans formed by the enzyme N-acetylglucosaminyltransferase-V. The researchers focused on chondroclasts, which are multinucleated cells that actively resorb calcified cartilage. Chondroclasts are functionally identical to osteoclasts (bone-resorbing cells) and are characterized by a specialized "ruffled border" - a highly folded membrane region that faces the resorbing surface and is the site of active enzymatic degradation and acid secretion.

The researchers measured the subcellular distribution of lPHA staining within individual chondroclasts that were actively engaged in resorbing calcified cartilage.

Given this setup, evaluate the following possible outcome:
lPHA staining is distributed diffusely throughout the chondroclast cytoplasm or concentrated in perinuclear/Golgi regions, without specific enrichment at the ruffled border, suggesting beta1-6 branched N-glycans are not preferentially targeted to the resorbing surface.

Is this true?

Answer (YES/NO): NO